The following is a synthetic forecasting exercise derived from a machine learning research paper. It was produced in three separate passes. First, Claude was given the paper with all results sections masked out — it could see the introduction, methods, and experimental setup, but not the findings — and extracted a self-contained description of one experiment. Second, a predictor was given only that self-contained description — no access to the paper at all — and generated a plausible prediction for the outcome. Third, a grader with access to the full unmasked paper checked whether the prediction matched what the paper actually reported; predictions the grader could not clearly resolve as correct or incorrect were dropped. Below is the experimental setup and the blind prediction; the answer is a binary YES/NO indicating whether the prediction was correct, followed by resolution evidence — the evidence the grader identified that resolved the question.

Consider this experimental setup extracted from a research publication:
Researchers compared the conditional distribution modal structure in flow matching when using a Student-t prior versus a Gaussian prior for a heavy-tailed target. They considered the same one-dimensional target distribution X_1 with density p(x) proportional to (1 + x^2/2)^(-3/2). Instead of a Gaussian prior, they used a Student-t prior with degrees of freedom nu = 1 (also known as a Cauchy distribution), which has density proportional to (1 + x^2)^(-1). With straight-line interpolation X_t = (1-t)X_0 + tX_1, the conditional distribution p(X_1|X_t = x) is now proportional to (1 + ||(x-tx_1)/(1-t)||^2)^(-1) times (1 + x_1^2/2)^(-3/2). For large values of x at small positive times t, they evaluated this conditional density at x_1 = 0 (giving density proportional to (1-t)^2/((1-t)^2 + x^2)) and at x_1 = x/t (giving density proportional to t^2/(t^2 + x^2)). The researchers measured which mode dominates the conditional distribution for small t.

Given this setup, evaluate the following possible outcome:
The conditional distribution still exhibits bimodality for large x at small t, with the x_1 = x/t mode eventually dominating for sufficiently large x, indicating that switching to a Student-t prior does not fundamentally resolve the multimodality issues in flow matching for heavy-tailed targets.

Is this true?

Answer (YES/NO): NO